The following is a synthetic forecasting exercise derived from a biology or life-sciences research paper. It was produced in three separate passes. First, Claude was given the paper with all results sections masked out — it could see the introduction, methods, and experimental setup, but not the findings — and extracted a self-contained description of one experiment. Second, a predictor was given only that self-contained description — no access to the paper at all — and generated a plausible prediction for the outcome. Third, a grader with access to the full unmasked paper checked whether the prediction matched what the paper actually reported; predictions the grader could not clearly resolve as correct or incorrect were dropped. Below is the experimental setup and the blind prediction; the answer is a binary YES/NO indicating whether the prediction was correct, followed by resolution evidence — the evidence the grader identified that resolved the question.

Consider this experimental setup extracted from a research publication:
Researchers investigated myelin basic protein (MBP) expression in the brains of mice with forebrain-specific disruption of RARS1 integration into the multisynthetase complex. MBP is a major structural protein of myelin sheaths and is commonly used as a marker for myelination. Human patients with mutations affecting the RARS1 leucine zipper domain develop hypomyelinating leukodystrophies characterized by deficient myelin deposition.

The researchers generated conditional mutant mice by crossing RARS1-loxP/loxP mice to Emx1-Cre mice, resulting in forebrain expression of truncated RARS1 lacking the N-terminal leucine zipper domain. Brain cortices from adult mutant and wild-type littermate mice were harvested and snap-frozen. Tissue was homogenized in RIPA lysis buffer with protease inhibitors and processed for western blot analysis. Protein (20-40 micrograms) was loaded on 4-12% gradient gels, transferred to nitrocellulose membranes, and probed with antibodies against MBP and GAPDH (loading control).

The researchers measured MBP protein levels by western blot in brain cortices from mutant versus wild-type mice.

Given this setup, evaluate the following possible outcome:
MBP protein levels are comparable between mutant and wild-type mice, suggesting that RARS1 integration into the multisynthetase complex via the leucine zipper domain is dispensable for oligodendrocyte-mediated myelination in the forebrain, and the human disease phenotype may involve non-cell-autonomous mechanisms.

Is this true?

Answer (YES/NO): NO